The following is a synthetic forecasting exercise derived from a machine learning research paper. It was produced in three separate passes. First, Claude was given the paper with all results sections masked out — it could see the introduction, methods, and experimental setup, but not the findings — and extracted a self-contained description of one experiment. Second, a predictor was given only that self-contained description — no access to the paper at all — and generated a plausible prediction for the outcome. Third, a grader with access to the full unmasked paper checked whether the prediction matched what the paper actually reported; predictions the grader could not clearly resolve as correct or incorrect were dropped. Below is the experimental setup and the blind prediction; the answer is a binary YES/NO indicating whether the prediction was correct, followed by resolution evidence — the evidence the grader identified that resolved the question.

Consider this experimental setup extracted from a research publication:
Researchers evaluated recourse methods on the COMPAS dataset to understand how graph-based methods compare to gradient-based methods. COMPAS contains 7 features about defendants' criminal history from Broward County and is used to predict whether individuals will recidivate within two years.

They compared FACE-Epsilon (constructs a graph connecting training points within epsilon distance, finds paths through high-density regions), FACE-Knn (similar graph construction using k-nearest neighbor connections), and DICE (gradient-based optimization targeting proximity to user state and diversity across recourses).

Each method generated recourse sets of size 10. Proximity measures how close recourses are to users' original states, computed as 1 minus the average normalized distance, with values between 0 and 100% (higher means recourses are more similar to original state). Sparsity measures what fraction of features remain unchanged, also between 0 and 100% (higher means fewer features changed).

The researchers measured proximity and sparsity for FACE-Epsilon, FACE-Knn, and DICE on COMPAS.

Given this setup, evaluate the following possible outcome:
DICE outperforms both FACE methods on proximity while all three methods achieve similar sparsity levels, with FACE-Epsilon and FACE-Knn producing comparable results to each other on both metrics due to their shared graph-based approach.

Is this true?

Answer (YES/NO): NO